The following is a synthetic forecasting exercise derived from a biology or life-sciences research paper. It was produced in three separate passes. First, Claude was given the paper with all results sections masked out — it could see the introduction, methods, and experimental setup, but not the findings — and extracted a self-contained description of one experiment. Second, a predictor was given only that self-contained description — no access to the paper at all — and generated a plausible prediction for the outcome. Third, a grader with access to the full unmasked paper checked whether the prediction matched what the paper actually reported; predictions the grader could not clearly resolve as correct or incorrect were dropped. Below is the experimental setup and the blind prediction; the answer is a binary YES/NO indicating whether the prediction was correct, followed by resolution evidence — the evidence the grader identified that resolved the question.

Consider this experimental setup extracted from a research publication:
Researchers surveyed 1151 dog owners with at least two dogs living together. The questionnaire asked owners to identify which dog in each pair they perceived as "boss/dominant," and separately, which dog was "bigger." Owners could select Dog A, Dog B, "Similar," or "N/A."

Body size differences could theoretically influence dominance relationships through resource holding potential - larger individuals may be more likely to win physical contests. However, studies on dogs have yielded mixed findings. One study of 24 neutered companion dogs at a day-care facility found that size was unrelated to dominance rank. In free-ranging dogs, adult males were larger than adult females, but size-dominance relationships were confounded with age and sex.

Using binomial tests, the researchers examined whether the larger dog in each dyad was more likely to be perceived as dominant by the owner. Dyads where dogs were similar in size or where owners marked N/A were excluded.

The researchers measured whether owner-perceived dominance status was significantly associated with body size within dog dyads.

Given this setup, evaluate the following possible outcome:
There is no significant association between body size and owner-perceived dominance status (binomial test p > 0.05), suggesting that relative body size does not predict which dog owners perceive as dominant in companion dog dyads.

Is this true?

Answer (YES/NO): YES